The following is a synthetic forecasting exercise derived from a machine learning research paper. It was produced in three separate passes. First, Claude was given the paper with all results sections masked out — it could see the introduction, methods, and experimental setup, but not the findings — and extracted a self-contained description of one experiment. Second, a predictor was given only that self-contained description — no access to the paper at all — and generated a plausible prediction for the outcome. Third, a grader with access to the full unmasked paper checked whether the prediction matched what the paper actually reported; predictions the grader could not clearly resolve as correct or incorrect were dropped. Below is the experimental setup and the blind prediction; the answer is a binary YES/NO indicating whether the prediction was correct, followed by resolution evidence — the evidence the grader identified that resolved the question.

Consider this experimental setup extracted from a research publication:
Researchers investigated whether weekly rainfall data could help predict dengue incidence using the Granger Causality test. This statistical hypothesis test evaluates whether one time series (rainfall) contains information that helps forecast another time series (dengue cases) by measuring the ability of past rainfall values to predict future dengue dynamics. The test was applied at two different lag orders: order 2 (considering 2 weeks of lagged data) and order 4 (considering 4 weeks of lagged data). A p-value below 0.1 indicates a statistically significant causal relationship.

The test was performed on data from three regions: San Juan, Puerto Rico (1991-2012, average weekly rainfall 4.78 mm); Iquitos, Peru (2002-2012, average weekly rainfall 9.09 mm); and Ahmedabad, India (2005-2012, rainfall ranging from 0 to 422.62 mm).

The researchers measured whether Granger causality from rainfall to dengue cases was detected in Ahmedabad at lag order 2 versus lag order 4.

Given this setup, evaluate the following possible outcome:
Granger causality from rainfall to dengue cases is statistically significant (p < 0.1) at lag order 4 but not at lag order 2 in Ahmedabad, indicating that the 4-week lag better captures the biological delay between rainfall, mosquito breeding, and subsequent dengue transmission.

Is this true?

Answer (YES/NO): YES